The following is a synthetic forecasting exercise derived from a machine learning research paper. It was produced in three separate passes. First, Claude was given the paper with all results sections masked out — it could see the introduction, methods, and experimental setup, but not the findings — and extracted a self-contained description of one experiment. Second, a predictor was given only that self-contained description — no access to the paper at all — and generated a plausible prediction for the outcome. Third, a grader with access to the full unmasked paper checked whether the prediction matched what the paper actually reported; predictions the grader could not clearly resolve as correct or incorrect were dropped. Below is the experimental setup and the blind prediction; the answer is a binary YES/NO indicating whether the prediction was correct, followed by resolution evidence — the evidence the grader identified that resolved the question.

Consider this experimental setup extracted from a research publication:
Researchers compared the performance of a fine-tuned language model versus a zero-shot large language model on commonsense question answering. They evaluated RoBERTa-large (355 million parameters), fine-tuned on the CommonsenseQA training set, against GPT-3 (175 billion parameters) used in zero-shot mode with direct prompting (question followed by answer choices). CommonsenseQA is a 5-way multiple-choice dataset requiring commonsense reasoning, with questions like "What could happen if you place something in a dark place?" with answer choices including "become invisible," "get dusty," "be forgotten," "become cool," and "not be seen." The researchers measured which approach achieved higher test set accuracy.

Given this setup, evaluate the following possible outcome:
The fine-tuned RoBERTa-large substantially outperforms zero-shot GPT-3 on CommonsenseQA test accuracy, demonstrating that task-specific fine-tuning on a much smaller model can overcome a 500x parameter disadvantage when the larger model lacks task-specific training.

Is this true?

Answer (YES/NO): YES